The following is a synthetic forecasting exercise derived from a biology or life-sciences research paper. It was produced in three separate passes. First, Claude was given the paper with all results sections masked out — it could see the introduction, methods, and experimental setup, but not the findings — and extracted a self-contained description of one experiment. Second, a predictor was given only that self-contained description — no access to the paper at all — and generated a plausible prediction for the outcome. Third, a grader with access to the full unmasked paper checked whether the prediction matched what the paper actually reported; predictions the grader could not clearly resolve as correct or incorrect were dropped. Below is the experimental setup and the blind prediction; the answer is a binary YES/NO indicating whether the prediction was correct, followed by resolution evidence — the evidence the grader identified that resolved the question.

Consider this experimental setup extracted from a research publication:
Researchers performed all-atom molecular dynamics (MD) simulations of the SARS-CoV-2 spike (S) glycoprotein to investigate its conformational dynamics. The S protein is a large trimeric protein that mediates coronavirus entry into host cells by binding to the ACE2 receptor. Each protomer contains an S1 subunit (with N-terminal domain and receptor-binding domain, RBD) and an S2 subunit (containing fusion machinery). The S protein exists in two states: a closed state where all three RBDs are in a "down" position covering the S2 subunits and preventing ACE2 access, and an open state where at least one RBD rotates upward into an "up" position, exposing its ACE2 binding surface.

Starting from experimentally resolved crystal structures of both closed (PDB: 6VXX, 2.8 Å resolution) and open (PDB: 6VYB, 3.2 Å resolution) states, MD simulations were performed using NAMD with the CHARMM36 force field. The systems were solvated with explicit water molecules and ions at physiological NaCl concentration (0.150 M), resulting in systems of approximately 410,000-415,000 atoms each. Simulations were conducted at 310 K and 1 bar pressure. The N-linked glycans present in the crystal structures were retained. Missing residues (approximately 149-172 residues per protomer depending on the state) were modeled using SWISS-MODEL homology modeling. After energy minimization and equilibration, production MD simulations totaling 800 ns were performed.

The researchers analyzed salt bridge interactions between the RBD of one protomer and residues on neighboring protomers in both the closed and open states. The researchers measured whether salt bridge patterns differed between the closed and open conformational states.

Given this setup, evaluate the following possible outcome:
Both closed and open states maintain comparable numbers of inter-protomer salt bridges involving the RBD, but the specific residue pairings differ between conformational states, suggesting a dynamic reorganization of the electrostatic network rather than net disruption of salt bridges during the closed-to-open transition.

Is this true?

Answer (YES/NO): NO